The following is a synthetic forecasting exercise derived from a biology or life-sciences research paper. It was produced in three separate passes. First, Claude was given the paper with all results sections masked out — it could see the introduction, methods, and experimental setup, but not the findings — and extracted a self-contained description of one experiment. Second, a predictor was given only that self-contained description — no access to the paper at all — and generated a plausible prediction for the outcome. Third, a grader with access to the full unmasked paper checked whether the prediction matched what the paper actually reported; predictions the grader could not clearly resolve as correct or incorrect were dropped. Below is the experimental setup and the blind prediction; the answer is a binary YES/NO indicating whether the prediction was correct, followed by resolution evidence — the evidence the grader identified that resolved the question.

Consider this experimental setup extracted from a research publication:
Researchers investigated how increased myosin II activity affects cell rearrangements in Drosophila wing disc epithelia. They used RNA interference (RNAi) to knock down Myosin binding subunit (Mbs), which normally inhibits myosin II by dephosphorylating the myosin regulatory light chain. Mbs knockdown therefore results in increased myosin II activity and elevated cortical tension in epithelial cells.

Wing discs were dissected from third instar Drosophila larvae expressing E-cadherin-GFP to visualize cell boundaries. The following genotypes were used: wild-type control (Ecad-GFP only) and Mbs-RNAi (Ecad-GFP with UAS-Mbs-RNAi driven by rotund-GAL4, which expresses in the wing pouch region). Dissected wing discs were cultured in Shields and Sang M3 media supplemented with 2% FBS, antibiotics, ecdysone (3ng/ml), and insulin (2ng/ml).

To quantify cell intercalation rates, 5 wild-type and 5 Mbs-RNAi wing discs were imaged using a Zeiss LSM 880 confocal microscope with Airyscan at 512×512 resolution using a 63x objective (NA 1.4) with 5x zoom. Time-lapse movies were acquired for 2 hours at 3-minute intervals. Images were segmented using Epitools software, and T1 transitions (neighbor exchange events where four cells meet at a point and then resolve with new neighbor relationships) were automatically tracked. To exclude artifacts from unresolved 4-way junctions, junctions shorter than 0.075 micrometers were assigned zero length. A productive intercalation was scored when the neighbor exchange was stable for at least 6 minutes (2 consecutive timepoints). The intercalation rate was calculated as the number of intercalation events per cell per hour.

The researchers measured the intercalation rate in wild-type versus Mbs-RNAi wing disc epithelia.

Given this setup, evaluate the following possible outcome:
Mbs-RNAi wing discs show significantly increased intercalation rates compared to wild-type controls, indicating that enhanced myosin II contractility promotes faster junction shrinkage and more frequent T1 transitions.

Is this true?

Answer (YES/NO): NO